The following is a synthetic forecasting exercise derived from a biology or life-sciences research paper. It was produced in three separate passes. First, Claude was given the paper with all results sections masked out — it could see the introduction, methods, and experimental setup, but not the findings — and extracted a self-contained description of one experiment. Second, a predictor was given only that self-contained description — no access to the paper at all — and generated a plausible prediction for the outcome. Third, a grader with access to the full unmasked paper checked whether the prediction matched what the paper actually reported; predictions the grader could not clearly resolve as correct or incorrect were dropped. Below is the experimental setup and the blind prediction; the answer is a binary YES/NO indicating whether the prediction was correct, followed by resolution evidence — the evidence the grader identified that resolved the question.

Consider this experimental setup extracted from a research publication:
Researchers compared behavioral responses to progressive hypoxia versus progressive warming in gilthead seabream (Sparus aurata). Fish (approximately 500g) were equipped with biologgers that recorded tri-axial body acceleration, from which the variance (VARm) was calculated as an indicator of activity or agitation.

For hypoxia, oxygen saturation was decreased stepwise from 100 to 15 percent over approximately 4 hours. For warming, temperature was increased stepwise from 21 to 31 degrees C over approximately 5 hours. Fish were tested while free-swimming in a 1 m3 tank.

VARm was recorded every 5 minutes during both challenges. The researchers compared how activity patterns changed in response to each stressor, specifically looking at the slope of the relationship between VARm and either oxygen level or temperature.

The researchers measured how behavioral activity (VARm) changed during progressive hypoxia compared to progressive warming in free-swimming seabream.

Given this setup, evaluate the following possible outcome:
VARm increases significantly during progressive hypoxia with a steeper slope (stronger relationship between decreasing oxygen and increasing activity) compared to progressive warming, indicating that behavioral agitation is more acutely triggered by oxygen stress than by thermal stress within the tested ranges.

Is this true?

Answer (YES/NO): NO